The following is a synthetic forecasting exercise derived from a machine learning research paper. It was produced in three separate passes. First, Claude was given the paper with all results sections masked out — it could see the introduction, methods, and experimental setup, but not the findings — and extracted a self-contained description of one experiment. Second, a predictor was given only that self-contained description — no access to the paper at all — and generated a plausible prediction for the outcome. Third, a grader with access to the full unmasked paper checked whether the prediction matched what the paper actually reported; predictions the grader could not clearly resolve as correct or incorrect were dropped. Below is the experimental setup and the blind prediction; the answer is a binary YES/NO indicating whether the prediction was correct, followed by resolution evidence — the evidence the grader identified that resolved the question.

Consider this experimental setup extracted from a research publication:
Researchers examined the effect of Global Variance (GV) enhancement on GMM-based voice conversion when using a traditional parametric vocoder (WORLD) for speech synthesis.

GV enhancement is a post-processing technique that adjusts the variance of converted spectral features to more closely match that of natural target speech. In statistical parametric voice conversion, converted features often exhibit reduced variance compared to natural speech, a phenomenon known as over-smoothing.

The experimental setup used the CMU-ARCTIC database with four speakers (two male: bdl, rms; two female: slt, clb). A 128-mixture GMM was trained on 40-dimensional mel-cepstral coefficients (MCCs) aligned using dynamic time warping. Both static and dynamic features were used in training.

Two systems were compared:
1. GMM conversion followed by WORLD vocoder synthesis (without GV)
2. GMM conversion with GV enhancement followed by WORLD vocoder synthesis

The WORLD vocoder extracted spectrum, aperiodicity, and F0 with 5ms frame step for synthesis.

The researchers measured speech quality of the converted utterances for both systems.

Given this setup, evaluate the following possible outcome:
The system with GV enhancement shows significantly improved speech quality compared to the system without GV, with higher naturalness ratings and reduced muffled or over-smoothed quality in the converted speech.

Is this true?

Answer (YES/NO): NO